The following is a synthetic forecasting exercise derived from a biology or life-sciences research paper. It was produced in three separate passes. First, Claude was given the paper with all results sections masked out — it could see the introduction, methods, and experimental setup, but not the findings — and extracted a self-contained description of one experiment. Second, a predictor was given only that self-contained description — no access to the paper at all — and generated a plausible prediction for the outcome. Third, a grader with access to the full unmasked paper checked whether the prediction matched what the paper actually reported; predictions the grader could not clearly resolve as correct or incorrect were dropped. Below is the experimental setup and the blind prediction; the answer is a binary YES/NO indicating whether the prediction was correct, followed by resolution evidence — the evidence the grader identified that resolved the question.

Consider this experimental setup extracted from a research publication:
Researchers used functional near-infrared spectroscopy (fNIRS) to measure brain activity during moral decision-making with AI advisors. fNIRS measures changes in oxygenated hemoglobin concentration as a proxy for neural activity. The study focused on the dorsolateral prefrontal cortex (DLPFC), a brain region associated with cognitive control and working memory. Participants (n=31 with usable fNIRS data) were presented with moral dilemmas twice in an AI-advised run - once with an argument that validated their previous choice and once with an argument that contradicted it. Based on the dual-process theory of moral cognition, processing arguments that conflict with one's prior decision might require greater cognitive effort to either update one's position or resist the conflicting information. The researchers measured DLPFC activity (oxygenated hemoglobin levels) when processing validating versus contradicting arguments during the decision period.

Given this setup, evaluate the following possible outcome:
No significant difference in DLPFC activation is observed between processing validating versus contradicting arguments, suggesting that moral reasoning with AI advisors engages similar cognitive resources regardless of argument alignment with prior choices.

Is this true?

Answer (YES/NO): YES